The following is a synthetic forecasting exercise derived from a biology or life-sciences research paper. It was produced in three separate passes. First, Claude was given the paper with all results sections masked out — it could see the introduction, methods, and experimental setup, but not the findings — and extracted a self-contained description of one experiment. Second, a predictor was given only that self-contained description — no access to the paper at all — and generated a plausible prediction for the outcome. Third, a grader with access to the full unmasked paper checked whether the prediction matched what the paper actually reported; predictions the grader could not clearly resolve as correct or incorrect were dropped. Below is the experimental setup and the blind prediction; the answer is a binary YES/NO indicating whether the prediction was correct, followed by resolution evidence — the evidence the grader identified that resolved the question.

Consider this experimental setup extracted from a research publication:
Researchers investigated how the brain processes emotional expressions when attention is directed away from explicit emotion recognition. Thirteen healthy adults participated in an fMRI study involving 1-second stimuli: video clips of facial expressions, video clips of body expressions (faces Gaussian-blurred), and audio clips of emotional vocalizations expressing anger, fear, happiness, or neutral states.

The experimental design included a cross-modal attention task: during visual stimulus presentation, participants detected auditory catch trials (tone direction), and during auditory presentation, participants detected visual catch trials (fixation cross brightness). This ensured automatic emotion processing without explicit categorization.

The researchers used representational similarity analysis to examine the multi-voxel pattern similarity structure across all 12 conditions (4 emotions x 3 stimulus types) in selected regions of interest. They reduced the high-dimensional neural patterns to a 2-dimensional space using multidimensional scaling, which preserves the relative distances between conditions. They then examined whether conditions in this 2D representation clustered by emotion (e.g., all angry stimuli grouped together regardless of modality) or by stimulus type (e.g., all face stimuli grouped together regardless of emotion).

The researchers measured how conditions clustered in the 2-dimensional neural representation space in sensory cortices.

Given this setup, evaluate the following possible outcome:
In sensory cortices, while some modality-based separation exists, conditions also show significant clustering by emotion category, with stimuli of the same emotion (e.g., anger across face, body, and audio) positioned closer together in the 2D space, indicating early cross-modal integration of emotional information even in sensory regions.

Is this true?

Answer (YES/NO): NO